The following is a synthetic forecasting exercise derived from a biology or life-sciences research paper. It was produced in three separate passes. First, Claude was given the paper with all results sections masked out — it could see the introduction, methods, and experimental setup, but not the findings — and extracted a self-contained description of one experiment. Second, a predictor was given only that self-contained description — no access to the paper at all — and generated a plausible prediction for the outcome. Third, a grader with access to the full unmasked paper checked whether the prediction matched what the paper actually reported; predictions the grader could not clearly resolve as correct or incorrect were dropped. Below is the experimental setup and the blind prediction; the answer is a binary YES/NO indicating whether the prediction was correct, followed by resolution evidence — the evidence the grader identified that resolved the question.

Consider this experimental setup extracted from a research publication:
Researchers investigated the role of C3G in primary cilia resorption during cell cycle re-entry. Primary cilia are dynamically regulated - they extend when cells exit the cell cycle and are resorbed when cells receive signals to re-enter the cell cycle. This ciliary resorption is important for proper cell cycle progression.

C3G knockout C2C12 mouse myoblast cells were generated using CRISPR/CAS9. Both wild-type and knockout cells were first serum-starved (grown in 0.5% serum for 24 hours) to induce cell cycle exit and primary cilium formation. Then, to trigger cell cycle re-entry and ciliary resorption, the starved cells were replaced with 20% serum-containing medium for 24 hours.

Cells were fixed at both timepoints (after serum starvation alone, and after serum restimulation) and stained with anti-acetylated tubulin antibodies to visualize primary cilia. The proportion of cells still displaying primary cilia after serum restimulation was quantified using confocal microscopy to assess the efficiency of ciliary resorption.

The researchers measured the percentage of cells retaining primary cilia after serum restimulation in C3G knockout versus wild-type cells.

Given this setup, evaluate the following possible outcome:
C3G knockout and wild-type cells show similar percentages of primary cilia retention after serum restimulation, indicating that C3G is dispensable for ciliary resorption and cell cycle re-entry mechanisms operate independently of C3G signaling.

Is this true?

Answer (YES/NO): NO